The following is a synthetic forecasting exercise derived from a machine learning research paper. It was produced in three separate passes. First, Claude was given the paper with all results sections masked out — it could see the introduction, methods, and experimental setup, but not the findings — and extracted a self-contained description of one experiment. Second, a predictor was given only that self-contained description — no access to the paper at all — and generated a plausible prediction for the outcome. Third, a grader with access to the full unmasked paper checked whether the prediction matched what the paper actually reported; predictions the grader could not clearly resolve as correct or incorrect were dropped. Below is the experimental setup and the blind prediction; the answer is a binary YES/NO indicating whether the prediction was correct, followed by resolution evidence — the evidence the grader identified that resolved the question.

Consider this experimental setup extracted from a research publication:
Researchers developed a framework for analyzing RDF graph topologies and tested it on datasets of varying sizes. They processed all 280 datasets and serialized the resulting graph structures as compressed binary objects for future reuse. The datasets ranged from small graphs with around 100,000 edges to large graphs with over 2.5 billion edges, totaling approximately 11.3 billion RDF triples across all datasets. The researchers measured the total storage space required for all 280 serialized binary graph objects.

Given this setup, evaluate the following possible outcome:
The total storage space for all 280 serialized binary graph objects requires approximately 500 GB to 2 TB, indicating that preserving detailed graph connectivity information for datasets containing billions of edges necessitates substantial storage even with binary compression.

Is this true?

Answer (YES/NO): NO